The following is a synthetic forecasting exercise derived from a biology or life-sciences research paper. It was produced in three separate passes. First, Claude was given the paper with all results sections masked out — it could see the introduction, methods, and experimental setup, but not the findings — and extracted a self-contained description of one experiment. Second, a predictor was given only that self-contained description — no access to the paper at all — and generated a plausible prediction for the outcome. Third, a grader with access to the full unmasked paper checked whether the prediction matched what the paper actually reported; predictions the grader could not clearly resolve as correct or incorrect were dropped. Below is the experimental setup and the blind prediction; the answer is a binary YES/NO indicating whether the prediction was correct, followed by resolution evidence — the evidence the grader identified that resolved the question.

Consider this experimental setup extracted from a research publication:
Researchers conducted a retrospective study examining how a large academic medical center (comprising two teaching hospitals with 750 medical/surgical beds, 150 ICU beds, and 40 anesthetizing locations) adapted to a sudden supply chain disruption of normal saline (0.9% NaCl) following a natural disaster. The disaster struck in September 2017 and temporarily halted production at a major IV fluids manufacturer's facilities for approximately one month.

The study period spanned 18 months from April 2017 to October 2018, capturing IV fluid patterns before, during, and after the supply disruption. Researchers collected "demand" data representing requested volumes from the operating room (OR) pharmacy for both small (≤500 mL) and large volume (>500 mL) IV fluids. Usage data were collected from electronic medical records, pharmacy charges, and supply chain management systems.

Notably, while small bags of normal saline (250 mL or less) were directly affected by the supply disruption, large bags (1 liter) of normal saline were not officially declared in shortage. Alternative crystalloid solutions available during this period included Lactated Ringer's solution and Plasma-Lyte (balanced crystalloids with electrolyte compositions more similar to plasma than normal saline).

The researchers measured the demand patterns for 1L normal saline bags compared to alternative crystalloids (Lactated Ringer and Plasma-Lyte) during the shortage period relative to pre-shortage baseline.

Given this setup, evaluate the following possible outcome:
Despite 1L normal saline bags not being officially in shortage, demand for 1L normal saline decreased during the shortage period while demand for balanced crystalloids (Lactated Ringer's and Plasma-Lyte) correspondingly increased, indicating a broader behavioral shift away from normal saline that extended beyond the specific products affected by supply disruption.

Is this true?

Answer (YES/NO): NO